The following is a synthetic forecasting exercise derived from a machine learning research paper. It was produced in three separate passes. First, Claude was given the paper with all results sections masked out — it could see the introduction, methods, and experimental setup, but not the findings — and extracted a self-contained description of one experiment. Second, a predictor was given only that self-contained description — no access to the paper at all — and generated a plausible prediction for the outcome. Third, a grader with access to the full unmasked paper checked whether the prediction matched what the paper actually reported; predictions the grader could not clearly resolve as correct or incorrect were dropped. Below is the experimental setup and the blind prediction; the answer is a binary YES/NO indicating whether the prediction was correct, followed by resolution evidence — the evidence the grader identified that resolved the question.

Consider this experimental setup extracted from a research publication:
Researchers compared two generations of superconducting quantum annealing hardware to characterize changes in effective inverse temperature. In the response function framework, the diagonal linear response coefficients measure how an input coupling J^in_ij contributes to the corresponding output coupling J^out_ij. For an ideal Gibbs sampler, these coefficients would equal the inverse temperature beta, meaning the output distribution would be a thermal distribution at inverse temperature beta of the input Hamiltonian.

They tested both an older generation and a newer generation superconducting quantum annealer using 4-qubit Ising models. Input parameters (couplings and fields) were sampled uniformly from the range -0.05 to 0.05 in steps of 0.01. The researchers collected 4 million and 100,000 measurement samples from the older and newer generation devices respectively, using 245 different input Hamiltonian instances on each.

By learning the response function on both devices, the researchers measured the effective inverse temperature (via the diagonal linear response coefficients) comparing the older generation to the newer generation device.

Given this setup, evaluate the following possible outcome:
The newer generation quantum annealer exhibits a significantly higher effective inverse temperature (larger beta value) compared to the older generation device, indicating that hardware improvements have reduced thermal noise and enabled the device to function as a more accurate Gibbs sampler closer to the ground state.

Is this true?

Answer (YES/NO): NO